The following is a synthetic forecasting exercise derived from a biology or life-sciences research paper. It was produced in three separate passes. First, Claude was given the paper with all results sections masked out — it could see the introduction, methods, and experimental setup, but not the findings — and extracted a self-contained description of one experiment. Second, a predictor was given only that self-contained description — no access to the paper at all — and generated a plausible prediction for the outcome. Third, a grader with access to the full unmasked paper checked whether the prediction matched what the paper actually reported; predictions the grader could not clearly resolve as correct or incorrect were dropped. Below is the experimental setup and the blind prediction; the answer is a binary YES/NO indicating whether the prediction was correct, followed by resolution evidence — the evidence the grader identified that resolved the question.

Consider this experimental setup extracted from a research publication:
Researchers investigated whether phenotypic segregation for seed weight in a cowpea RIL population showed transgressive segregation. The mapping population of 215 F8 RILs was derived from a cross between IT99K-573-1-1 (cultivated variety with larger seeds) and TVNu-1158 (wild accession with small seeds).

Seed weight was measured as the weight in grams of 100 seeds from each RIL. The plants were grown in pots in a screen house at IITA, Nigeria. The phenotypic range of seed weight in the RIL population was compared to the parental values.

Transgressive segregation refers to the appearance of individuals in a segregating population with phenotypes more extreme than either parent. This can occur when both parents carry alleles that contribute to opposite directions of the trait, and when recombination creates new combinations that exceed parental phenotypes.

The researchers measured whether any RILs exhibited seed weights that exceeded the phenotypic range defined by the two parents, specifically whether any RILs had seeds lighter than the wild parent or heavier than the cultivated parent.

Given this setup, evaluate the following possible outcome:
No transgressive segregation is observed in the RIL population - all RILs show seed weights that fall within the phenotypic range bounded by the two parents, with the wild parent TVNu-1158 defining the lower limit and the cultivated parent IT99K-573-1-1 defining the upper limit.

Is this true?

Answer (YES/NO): YES